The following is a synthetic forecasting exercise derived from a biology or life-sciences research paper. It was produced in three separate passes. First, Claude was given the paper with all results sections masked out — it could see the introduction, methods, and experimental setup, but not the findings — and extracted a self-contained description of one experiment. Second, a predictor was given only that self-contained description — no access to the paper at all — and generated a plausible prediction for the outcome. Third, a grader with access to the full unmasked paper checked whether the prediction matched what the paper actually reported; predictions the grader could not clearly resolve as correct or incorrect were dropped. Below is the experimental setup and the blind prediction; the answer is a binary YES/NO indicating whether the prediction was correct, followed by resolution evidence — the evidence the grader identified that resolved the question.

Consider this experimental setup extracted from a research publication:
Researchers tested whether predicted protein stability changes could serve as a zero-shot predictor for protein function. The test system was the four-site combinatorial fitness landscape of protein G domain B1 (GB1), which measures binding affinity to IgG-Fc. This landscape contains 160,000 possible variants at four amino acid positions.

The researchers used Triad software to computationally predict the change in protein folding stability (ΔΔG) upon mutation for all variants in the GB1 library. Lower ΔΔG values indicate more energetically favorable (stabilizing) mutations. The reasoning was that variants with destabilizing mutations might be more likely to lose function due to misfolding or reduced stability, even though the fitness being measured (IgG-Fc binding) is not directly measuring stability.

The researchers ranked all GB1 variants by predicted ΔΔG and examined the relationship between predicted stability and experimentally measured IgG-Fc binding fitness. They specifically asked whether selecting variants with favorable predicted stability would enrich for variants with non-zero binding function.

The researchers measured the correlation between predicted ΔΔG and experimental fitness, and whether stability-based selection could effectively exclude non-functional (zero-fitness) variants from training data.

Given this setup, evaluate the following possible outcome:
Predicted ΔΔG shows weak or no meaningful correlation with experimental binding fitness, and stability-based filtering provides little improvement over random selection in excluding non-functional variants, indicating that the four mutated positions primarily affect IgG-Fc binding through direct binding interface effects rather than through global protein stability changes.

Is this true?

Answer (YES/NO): NO